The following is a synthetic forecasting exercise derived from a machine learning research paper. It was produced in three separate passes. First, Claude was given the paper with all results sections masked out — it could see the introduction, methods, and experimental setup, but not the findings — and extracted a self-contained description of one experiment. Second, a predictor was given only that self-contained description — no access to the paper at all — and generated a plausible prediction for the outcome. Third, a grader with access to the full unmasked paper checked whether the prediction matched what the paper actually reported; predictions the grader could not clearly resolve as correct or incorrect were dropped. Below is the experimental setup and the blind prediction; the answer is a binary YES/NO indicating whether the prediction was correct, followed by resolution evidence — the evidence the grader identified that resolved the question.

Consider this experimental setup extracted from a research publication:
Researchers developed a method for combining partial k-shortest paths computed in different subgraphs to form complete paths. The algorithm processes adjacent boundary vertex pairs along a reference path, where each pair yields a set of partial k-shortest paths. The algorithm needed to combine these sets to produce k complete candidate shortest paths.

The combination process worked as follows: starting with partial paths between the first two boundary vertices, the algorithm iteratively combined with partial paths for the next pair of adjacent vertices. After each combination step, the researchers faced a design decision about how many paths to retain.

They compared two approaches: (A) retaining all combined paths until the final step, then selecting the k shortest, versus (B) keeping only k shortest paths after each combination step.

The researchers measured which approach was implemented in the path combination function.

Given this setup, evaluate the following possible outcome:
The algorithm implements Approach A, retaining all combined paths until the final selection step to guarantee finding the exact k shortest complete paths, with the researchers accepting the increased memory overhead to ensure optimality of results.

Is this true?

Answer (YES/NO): NO